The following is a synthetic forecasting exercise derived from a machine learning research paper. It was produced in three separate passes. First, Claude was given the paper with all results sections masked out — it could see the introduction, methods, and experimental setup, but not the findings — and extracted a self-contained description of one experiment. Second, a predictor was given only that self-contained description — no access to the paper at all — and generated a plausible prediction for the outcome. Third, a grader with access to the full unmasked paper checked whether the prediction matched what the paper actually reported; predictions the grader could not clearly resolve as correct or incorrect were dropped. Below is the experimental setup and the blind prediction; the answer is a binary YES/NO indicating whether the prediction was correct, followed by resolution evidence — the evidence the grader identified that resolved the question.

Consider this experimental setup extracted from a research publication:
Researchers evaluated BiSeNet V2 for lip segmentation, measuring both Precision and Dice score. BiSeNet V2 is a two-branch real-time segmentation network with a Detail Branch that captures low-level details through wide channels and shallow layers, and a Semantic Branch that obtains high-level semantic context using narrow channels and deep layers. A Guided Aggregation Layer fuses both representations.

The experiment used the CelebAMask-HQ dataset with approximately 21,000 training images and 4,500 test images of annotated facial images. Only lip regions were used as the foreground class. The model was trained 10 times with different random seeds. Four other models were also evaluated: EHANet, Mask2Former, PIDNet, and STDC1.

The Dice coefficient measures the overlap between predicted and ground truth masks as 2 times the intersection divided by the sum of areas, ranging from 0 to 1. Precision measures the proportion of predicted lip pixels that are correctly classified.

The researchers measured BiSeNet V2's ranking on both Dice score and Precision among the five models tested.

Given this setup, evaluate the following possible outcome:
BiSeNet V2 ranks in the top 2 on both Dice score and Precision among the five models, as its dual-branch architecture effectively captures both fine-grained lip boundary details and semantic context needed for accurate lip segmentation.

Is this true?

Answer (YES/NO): YES